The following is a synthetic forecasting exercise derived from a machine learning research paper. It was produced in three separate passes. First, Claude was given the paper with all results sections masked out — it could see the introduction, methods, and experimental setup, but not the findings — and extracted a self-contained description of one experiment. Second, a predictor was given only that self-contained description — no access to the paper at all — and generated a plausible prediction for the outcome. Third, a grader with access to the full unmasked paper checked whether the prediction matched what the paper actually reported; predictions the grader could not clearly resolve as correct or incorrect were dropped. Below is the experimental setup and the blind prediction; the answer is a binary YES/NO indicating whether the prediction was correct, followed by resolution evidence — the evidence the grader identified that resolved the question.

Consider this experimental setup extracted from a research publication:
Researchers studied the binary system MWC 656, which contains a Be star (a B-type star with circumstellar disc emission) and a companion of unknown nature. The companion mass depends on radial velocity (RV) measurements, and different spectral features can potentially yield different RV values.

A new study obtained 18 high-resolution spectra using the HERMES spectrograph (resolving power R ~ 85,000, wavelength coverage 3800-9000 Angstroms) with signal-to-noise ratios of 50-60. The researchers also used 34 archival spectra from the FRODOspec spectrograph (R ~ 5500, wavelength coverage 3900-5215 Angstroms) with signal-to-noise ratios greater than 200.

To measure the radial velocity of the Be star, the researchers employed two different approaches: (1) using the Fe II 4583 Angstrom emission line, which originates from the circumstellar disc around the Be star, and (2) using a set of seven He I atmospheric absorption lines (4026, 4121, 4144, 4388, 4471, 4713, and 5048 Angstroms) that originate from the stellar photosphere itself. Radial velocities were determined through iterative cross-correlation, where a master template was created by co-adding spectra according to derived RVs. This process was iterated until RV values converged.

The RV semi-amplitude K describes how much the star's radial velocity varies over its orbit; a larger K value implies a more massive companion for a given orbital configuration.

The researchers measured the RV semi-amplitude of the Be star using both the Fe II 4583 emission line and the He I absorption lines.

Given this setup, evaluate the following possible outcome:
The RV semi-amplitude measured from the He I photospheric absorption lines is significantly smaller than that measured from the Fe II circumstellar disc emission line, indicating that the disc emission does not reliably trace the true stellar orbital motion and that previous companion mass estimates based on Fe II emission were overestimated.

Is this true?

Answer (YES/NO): NO